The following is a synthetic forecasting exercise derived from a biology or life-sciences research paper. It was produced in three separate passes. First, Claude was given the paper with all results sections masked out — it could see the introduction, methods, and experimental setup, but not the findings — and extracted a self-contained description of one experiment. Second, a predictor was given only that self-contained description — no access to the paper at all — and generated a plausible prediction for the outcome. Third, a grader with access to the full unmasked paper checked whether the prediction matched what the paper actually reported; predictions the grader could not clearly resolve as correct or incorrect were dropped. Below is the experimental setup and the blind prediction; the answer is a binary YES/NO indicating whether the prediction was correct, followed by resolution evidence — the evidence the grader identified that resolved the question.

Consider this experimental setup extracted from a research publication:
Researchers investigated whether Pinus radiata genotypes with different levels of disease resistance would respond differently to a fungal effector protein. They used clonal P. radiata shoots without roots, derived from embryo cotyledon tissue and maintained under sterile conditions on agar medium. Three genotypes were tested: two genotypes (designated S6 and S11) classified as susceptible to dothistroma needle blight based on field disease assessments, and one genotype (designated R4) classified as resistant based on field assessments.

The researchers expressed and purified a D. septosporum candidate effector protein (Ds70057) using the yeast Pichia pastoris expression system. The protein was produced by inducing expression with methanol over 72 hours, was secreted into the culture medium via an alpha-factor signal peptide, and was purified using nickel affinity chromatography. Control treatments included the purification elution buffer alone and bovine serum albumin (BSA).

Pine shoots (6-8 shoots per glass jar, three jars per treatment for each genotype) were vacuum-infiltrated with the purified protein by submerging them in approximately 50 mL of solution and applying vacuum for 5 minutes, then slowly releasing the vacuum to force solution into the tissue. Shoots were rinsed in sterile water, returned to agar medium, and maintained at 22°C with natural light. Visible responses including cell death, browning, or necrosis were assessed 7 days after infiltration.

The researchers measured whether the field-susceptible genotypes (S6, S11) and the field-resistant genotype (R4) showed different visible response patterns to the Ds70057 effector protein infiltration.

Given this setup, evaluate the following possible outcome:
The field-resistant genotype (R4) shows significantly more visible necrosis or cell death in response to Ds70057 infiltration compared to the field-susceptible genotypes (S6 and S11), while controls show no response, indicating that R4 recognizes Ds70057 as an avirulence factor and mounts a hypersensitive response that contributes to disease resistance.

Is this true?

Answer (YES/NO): NO